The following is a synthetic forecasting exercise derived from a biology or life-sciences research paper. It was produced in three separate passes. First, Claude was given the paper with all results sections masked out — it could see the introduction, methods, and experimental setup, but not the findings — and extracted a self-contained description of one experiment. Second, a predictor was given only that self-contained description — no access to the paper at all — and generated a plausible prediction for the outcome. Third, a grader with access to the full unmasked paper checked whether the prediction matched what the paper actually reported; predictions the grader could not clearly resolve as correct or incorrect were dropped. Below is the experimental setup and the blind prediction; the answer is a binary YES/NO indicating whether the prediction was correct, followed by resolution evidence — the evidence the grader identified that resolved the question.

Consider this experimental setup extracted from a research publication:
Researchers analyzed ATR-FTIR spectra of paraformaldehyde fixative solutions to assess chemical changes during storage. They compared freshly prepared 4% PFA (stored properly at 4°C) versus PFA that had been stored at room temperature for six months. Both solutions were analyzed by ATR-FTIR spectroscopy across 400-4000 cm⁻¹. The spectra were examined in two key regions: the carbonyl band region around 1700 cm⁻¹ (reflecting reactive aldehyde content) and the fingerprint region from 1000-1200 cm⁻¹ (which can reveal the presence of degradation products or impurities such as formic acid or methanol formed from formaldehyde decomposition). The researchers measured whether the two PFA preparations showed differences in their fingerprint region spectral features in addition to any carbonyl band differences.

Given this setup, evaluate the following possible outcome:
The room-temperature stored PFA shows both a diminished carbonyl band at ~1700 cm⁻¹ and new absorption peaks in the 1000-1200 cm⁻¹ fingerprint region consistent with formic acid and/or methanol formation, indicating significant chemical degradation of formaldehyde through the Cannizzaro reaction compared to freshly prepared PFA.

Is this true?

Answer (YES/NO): YES